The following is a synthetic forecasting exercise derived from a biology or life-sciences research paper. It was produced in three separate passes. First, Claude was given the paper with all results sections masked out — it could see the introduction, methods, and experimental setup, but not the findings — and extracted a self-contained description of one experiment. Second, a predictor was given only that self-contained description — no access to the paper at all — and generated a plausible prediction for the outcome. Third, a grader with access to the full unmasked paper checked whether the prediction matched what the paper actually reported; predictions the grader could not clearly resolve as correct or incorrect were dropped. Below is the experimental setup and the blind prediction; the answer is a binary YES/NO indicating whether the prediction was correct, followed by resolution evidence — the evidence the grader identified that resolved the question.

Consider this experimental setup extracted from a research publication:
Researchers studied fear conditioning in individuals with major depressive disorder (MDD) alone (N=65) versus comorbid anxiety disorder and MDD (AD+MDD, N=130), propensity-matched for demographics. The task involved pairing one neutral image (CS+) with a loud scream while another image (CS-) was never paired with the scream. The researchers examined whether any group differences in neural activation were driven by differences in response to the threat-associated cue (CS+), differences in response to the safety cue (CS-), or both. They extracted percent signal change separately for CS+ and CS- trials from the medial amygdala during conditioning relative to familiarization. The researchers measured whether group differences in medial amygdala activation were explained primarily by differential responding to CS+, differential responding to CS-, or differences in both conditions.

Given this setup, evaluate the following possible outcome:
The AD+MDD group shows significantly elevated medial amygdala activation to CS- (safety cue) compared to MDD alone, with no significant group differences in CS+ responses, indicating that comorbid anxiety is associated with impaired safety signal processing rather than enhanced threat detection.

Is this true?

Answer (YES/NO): NO